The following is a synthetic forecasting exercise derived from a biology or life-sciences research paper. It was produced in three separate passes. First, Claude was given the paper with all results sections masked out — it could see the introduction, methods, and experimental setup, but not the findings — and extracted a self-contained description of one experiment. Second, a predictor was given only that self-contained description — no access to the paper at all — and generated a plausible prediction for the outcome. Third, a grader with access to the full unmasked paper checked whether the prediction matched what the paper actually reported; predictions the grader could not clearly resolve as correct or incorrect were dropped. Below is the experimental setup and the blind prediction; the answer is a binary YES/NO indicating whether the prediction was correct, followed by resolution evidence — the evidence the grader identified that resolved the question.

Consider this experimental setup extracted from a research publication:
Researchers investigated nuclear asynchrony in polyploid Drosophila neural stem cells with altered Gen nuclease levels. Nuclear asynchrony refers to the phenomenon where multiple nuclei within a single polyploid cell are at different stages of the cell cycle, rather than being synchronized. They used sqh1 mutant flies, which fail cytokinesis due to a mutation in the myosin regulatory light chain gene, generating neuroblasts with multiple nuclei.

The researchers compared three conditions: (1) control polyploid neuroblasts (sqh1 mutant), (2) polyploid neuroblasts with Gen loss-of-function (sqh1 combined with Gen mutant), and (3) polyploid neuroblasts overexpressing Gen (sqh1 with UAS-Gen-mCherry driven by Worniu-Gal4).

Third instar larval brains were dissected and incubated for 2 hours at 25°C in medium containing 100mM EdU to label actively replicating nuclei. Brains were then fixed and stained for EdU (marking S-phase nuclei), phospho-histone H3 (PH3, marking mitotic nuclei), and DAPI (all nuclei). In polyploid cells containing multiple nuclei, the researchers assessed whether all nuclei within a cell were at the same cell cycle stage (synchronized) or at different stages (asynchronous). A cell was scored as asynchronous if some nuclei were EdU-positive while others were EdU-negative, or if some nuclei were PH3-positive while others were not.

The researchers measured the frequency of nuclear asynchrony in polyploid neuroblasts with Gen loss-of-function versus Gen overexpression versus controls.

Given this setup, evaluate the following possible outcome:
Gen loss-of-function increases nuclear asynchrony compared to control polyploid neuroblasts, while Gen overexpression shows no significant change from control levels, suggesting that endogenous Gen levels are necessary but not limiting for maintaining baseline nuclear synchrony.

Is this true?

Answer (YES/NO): NO